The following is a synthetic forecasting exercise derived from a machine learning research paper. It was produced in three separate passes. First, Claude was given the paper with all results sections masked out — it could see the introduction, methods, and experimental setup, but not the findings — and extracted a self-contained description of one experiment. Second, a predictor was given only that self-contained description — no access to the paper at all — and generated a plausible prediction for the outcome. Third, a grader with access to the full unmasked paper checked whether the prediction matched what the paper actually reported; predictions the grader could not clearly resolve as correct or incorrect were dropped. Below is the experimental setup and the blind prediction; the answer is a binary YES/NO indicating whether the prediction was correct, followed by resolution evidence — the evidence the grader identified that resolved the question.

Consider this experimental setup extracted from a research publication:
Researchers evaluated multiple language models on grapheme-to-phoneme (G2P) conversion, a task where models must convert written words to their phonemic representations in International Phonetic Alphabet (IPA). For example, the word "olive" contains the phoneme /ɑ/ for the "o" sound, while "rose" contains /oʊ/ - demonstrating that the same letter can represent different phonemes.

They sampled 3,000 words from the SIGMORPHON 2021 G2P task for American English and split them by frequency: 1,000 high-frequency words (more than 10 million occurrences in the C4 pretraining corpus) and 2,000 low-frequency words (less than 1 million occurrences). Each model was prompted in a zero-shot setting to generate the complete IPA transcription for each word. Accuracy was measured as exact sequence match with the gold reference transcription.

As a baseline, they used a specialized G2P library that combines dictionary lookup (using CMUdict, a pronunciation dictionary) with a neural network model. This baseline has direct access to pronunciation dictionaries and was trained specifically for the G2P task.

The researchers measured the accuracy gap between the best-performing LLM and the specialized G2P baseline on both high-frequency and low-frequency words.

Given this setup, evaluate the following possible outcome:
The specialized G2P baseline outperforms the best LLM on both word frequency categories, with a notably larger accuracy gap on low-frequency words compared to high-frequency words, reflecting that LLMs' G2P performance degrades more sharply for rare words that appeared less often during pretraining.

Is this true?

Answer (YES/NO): YES